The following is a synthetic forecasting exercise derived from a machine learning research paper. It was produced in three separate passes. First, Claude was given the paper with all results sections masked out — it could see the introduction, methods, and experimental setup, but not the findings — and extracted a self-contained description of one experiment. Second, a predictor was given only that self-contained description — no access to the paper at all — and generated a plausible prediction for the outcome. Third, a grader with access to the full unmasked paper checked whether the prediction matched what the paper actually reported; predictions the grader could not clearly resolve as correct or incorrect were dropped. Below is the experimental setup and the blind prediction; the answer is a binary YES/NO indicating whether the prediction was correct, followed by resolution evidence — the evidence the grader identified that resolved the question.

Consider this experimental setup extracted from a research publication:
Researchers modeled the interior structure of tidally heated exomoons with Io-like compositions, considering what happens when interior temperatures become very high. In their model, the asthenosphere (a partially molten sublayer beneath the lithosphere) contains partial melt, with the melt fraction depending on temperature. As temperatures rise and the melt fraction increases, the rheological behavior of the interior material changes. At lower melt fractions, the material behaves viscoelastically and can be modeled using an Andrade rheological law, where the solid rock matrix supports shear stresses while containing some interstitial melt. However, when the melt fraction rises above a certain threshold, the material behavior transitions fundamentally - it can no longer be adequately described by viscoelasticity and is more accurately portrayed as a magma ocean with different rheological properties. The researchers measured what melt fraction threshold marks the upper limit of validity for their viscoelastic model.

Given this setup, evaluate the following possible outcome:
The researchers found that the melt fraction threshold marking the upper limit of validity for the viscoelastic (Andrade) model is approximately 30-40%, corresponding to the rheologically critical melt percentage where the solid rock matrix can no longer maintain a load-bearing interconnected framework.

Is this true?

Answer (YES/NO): NO